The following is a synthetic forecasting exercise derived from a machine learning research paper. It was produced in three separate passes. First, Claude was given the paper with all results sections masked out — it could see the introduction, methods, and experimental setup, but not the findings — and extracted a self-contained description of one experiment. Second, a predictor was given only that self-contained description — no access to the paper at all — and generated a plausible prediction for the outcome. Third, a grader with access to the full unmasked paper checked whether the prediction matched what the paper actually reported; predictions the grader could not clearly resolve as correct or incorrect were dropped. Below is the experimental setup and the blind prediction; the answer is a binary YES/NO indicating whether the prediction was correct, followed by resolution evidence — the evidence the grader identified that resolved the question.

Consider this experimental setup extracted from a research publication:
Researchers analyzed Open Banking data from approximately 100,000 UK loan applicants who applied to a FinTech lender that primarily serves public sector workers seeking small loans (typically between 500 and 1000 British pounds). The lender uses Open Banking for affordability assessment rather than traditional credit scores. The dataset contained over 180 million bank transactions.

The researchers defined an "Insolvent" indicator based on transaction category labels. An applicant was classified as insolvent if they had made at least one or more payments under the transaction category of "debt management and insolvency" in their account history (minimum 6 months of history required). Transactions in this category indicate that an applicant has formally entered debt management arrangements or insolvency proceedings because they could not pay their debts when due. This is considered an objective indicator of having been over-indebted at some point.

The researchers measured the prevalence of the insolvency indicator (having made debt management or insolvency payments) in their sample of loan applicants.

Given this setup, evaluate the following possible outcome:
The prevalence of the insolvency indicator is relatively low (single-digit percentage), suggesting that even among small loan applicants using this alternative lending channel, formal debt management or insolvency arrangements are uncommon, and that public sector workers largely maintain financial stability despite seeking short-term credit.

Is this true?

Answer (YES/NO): YES